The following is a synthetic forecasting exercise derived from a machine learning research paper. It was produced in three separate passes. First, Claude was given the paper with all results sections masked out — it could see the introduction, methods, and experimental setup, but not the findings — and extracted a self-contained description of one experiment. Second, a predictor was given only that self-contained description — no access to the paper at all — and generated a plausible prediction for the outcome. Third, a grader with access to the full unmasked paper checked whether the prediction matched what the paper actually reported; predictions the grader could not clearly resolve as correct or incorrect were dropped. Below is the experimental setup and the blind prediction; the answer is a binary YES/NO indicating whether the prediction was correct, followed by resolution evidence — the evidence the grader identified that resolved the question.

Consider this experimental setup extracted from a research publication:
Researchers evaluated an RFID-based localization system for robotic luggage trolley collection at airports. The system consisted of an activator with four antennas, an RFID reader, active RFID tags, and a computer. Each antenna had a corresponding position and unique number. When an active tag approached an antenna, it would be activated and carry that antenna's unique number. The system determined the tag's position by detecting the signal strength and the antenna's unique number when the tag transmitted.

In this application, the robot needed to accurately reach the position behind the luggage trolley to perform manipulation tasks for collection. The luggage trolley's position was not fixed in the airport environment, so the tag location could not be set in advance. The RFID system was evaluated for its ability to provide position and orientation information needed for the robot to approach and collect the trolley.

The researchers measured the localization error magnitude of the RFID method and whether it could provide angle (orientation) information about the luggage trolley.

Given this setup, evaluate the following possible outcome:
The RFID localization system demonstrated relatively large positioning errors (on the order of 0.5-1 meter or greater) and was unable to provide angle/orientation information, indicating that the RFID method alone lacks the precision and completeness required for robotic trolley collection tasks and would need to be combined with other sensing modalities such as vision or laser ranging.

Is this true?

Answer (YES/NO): YES